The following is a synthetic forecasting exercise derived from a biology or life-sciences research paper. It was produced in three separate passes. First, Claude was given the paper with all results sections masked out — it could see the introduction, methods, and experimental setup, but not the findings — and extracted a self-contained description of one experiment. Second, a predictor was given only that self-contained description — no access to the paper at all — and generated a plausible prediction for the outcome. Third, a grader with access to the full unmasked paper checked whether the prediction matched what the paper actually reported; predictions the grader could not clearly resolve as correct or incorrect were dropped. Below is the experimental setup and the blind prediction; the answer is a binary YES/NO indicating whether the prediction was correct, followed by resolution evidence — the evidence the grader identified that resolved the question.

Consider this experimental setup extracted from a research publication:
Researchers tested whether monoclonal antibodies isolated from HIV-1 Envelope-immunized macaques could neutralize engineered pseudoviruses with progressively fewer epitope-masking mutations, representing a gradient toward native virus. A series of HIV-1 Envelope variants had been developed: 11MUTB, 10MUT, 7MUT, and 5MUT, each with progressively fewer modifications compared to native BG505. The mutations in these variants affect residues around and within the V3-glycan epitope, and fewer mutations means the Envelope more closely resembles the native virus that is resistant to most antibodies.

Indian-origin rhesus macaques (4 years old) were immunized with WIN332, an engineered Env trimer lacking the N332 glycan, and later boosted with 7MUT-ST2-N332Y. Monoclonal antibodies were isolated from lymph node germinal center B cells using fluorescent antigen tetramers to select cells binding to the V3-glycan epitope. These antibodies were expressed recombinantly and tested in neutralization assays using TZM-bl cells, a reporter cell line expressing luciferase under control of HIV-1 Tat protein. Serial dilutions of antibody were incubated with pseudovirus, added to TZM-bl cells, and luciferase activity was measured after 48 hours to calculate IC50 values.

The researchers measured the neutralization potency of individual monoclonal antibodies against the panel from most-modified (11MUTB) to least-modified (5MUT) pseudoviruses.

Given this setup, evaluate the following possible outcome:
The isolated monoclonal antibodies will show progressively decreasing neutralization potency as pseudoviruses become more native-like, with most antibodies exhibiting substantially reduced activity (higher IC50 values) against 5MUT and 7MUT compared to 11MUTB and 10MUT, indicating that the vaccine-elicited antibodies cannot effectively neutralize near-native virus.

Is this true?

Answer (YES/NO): NO